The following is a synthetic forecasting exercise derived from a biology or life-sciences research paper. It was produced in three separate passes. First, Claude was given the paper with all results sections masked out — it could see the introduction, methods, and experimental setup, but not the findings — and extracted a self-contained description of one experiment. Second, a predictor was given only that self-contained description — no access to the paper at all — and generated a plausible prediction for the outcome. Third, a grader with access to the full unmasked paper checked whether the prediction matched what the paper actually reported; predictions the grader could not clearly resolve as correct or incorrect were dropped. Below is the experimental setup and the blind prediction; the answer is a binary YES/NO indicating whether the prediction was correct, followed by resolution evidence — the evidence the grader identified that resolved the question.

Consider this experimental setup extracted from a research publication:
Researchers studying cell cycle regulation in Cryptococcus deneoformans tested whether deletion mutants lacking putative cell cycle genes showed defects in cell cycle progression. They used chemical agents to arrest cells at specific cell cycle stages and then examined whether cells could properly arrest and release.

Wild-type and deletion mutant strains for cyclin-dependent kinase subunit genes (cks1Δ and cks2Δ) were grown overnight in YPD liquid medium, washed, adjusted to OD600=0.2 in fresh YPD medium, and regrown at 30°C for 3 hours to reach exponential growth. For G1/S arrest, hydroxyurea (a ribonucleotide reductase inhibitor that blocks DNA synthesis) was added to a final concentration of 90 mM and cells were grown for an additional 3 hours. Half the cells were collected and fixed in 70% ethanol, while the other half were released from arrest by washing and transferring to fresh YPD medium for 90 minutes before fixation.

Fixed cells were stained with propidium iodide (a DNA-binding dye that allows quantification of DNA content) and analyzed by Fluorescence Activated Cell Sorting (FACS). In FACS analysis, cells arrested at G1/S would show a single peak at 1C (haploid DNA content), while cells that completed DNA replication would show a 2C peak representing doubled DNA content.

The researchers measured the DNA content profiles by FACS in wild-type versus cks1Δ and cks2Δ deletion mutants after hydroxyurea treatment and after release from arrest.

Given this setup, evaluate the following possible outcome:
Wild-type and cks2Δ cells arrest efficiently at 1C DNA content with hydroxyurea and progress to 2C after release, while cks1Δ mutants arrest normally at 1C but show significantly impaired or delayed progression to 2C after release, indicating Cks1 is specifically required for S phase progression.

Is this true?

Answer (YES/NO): NO